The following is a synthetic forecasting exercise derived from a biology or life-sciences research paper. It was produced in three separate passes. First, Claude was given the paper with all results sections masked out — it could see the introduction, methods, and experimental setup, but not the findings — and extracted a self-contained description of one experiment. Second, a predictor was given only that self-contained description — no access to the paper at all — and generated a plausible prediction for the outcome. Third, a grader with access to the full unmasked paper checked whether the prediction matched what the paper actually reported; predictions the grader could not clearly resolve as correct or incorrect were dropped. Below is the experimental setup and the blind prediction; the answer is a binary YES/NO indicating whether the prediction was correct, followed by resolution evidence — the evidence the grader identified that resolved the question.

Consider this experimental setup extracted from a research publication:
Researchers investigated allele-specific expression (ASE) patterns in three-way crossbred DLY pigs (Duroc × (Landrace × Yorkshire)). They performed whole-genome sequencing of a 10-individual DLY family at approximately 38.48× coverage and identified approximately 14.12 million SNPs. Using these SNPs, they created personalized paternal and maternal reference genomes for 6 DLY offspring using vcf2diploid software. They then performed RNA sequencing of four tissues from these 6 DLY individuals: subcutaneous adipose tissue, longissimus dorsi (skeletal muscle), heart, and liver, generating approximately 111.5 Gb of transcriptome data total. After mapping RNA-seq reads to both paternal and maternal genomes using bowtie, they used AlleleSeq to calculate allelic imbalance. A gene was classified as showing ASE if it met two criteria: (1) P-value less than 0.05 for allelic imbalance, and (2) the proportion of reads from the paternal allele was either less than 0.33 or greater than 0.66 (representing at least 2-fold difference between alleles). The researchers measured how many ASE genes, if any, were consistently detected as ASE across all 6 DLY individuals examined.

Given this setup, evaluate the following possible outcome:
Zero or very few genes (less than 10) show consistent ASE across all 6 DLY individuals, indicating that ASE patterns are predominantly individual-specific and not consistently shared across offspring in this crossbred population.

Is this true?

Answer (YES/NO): YES